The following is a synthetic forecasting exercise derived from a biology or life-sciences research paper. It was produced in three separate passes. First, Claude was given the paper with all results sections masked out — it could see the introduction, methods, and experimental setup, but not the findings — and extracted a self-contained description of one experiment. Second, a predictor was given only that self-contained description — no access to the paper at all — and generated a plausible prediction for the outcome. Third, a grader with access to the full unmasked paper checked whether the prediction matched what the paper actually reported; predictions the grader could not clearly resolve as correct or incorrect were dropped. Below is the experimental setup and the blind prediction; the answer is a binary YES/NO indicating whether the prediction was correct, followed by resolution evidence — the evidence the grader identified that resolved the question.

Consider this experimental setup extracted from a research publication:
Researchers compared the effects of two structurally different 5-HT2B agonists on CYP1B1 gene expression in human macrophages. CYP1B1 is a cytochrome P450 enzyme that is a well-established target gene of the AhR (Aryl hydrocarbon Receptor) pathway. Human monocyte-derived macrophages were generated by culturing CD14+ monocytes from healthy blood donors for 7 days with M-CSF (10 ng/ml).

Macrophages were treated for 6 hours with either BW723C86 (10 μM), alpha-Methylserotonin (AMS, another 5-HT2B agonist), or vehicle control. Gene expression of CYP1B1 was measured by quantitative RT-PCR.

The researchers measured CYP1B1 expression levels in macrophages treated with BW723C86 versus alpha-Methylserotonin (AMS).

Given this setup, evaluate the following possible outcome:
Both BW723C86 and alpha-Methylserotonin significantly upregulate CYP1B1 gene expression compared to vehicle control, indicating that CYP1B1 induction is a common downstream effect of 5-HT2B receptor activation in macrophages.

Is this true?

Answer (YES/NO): YES